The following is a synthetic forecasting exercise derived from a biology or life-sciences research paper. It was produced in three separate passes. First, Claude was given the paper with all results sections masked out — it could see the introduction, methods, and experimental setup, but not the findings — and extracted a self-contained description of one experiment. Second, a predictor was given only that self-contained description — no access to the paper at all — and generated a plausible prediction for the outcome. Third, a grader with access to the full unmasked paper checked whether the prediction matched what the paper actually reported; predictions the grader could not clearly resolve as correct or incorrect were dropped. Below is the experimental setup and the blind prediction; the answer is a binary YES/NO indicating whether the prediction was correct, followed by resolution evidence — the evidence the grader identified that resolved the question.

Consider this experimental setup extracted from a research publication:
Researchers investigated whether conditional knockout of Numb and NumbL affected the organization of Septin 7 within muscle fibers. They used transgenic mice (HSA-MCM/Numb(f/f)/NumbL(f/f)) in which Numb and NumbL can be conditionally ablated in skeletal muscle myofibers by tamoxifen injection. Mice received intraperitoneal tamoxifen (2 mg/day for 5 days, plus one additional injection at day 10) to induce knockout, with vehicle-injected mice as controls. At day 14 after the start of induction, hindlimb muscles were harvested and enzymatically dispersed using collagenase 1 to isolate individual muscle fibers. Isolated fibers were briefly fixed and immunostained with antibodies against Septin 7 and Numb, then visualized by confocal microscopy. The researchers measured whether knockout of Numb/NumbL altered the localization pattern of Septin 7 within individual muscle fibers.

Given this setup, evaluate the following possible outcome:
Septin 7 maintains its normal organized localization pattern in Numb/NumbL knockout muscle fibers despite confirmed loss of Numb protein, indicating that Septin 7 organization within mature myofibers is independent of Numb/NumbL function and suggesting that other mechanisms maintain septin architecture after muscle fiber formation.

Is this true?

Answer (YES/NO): NO